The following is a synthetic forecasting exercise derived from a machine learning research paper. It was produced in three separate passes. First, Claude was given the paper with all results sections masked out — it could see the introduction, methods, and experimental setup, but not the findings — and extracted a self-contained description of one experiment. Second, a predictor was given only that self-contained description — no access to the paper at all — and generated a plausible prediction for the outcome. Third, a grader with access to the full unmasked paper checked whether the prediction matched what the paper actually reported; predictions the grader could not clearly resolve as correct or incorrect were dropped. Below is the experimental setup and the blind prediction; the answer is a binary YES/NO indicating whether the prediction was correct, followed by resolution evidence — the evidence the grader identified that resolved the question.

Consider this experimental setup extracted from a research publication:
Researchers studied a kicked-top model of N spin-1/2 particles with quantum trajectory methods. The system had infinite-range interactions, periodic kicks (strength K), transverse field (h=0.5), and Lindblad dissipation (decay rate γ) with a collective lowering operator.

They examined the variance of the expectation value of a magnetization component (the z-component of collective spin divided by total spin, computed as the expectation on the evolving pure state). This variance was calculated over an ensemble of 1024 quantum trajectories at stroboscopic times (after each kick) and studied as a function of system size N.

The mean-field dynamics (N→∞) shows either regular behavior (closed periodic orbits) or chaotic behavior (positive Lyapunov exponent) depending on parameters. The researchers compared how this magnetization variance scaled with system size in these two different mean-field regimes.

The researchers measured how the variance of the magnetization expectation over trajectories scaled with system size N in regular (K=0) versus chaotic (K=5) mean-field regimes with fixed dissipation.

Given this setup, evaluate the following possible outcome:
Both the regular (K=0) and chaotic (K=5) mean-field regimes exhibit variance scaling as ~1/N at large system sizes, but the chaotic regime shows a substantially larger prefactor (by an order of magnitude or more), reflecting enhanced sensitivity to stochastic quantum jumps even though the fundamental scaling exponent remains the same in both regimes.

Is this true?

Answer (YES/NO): NO